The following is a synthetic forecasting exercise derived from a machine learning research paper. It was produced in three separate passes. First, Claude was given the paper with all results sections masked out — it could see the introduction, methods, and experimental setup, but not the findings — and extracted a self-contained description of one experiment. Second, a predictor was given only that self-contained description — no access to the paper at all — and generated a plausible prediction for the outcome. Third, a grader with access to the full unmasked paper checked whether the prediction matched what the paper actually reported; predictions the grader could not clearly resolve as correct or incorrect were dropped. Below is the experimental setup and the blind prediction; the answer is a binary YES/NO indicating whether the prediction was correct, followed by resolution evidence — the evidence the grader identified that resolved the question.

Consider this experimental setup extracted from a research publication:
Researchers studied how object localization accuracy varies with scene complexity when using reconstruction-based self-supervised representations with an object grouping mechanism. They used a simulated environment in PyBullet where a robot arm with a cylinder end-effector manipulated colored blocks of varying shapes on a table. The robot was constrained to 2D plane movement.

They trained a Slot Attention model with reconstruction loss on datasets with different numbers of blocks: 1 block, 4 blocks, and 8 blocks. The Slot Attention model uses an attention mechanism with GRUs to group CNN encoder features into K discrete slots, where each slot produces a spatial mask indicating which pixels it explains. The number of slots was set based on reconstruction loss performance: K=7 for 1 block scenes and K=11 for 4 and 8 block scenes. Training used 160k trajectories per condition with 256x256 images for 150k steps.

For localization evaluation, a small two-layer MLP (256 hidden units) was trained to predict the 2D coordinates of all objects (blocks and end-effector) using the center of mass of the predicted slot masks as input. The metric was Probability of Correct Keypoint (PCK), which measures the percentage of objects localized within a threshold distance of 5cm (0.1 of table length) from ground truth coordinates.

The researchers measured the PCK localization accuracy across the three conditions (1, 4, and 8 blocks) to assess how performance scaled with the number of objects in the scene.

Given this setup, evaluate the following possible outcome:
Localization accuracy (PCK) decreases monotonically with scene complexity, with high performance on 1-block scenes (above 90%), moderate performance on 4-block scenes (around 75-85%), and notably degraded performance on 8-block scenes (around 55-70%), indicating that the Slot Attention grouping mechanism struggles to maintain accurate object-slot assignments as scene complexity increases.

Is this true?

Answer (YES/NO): NO